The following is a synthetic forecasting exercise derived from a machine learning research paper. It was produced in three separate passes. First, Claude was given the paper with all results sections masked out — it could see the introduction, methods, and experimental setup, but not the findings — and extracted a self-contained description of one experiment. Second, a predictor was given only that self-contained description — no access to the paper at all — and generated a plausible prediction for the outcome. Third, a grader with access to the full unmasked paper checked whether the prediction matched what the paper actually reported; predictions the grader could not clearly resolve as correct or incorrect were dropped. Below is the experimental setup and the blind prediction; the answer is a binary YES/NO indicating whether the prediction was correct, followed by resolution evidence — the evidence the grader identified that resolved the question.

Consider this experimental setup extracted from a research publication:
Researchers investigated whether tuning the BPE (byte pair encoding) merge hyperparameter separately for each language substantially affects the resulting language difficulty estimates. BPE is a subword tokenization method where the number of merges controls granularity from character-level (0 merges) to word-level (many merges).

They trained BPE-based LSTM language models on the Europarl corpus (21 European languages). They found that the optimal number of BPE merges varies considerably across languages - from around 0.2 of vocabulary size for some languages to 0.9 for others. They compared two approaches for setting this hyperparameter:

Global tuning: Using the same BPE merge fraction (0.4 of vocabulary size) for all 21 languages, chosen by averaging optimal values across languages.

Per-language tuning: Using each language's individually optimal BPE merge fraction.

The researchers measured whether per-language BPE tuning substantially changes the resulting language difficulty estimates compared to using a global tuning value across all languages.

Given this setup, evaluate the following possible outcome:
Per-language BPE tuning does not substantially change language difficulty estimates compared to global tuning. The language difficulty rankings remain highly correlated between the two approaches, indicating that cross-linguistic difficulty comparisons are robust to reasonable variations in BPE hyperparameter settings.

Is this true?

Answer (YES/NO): YES